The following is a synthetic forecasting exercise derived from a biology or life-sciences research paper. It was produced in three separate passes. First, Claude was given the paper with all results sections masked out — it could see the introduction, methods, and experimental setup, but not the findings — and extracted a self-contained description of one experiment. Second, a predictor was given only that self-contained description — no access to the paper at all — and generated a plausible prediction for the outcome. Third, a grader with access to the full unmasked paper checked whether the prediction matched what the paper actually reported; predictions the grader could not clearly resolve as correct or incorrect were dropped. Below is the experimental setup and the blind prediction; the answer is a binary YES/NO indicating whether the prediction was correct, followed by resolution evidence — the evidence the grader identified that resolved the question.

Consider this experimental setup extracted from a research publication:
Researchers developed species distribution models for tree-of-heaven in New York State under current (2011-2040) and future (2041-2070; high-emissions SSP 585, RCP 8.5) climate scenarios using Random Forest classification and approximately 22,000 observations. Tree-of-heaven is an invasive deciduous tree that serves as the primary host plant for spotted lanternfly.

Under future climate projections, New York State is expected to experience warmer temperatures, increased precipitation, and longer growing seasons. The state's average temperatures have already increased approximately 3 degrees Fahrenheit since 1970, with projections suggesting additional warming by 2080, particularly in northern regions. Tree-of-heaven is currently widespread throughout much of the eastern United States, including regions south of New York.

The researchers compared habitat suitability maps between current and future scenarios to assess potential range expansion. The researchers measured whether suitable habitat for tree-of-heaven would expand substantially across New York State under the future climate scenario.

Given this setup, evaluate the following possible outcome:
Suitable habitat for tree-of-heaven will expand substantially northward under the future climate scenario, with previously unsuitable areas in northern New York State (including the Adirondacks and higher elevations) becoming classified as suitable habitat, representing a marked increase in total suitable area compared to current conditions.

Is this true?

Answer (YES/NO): NO